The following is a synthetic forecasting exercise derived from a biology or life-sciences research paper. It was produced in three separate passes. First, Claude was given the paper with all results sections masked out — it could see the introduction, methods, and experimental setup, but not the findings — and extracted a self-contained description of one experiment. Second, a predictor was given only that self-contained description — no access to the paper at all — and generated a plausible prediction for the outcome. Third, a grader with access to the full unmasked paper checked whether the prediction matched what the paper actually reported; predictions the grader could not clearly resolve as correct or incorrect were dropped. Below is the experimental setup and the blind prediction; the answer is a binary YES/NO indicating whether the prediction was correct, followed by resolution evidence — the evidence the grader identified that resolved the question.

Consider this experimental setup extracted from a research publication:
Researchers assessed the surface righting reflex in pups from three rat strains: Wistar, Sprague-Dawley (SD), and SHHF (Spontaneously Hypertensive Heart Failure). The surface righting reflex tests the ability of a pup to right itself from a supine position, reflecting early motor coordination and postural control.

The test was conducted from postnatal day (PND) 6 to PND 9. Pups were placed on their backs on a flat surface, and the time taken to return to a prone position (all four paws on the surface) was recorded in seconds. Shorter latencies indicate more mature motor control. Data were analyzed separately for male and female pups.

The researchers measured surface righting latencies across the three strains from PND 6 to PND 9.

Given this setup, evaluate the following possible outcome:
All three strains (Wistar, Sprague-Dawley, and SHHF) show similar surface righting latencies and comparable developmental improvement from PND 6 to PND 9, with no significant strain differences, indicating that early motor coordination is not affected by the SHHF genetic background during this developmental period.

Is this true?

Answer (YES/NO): NO